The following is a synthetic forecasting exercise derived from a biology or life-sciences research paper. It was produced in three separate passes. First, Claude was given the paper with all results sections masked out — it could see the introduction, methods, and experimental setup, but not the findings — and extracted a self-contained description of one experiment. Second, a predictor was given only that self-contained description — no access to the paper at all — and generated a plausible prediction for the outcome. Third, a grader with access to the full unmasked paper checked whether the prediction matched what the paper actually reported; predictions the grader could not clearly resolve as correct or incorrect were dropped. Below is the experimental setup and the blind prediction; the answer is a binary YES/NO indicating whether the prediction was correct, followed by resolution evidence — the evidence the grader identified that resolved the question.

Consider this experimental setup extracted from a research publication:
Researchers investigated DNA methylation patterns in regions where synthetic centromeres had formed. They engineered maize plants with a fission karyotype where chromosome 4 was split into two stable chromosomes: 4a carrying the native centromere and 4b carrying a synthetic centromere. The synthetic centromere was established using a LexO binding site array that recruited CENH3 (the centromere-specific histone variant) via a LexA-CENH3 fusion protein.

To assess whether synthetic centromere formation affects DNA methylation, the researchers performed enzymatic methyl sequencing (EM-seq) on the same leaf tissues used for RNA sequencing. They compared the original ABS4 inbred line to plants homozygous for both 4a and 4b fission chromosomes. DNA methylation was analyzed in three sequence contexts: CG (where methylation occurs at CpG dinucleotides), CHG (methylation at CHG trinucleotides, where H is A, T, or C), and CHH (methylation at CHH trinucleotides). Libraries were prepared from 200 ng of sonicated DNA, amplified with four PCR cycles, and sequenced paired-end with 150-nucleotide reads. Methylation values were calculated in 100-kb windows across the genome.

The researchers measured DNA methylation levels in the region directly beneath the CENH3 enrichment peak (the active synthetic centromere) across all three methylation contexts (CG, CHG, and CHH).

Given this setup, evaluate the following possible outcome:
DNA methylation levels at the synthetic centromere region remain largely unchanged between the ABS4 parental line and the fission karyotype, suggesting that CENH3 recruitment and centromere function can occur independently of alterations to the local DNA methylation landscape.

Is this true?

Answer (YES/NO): NO